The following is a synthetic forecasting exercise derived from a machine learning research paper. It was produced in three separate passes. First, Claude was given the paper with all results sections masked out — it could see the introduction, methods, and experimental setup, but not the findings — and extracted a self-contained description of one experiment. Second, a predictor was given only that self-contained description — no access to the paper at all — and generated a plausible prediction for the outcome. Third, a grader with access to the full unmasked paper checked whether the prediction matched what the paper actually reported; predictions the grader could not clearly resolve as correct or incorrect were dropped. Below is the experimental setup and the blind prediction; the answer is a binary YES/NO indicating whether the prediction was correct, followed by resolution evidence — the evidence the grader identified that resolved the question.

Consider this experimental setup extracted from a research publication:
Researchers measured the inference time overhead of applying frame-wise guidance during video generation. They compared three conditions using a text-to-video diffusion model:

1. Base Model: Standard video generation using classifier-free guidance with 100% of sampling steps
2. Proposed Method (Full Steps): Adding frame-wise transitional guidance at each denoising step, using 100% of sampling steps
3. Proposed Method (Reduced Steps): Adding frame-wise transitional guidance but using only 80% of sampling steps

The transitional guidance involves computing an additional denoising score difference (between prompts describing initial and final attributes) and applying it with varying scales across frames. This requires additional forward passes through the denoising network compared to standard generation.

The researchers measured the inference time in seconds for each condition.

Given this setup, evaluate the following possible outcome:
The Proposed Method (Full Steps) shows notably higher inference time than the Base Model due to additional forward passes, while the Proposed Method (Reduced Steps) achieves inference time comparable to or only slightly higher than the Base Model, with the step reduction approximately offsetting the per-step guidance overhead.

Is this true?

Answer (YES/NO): YES